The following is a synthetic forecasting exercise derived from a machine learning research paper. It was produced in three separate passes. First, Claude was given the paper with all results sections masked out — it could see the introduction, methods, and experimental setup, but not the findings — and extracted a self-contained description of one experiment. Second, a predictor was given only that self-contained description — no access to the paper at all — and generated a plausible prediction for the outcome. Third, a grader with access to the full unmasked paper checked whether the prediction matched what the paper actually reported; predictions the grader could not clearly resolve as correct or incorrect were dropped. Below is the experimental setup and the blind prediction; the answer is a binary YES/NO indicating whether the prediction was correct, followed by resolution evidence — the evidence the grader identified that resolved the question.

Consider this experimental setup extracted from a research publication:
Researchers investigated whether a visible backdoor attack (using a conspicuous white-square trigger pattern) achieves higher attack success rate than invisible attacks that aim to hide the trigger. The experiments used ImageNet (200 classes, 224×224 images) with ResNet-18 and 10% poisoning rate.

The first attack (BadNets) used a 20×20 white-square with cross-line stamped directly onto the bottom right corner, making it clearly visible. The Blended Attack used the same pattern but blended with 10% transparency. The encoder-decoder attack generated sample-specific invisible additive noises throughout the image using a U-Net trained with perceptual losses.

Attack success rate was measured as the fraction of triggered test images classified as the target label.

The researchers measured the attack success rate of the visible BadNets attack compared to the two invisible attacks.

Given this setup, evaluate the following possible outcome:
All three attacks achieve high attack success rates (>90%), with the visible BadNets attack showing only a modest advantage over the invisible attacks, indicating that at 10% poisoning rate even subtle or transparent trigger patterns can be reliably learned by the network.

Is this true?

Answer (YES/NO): YES